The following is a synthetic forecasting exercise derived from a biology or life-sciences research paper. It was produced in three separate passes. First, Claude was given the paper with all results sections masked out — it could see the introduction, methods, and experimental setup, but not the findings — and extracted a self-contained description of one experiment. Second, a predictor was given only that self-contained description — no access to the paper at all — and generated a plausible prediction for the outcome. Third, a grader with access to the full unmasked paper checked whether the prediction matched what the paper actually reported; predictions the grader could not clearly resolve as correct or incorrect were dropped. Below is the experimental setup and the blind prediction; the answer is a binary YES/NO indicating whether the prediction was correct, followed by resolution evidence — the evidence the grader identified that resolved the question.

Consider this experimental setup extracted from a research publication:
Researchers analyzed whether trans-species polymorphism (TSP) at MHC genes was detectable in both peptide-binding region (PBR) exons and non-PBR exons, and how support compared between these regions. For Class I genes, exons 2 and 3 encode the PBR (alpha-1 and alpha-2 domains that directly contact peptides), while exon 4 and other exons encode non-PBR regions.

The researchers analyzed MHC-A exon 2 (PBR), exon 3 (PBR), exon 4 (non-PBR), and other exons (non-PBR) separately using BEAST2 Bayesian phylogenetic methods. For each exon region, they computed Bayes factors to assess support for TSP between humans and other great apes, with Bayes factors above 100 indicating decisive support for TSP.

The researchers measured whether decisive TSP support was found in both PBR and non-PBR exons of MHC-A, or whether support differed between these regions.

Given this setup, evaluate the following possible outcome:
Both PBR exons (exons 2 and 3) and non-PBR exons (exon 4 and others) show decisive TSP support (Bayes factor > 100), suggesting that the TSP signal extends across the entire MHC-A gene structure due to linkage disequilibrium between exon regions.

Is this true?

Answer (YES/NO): NO